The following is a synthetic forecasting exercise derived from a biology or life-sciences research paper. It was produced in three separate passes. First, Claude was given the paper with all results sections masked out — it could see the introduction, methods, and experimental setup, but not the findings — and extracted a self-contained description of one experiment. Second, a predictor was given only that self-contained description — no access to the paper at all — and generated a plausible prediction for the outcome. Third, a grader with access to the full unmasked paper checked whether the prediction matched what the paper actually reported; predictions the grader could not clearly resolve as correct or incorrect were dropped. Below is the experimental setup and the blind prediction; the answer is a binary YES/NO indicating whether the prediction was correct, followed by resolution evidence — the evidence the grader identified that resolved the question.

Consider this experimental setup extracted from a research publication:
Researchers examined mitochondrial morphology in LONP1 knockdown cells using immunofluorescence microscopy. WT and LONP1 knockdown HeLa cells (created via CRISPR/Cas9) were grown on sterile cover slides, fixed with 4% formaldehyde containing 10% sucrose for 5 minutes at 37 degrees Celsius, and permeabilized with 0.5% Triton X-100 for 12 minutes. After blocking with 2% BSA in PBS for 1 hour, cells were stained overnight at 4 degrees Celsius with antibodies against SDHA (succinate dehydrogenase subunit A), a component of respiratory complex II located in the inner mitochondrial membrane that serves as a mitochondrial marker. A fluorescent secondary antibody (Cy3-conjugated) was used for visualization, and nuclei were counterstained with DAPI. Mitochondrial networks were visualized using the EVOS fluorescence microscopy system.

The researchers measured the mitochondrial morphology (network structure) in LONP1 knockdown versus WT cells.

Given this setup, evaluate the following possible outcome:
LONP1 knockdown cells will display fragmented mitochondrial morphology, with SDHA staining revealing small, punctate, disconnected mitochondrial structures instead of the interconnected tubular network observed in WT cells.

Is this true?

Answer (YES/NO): NO